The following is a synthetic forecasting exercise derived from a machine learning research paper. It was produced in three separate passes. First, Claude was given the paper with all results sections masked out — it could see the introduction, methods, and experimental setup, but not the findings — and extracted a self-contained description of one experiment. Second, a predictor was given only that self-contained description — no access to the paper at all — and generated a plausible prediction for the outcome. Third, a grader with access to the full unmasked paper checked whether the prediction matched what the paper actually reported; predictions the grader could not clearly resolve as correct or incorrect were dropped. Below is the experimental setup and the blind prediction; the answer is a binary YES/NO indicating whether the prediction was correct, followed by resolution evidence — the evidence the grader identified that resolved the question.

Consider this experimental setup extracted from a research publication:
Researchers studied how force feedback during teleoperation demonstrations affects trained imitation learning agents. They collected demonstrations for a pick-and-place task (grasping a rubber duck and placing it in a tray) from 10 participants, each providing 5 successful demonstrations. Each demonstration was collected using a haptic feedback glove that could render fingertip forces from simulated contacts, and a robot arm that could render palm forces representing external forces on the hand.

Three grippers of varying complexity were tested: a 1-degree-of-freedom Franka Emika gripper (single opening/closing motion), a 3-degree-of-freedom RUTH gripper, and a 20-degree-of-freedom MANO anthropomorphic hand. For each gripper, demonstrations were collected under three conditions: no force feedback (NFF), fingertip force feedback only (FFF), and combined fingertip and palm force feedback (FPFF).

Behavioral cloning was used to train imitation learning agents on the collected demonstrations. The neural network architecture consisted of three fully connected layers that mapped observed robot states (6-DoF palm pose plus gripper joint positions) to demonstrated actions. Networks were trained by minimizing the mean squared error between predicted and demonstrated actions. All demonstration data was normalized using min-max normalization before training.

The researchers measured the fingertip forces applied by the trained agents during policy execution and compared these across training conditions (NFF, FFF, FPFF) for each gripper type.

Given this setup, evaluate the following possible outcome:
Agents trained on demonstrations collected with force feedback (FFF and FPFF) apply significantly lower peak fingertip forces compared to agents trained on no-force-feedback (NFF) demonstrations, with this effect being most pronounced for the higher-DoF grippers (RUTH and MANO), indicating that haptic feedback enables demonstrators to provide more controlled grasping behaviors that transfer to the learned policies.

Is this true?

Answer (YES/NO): NO